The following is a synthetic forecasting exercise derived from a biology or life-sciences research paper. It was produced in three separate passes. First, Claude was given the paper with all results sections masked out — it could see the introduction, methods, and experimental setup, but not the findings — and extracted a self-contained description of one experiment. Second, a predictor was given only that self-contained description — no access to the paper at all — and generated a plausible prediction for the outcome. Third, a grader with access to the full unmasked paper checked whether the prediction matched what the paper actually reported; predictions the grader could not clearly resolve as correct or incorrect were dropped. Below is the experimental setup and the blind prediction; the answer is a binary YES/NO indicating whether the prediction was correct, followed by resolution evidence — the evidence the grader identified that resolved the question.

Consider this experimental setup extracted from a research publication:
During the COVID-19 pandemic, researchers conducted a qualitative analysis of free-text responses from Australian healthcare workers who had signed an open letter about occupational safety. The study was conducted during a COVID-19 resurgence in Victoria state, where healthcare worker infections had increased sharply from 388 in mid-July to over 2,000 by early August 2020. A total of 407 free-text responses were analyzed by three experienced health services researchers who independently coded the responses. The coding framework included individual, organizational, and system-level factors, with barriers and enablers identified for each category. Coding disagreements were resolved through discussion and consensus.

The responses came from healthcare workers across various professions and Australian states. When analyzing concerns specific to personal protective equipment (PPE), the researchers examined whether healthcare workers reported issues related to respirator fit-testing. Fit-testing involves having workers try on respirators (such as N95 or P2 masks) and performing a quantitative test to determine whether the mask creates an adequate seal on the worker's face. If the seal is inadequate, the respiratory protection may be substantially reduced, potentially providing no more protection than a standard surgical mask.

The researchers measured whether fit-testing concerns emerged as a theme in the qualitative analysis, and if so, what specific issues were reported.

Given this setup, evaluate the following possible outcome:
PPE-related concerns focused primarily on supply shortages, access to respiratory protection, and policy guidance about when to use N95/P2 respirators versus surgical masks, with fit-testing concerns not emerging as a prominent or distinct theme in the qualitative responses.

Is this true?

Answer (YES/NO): NO